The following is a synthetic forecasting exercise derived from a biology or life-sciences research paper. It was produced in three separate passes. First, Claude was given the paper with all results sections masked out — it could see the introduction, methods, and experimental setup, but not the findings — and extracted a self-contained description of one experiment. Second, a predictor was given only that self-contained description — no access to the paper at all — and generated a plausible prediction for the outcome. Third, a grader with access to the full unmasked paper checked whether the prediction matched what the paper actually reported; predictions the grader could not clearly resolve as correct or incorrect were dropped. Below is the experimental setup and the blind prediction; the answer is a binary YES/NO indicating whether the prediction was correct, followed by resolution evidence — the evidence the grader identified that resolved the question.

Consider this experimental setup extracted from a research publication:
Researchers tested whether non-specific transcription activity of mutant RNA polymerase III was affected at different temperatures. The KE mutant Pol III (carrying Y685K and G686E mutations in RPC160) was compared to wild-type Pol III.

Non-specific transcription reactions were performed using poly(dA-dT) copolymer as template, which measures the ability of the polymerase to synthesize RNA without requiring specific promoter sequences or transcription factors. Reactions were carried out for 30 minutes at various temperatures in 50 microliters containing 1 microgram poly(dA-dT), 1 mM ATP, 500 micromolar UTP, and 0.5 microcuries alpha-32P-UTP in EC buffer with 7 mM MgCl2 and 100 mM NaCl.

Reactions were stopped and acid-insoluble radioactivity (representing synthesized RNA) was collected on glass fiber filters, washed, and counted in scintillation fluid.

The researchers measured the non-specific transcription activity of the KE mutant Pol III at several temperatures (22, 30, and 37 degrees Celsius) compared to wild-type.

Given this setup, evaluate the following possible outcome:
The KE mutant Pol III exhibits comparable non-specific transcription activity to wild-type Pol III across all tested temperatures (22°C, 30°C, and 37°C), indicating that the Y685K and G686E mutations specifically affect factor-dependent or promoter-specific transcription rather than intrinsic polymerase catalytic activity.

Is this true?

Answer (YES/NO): NO